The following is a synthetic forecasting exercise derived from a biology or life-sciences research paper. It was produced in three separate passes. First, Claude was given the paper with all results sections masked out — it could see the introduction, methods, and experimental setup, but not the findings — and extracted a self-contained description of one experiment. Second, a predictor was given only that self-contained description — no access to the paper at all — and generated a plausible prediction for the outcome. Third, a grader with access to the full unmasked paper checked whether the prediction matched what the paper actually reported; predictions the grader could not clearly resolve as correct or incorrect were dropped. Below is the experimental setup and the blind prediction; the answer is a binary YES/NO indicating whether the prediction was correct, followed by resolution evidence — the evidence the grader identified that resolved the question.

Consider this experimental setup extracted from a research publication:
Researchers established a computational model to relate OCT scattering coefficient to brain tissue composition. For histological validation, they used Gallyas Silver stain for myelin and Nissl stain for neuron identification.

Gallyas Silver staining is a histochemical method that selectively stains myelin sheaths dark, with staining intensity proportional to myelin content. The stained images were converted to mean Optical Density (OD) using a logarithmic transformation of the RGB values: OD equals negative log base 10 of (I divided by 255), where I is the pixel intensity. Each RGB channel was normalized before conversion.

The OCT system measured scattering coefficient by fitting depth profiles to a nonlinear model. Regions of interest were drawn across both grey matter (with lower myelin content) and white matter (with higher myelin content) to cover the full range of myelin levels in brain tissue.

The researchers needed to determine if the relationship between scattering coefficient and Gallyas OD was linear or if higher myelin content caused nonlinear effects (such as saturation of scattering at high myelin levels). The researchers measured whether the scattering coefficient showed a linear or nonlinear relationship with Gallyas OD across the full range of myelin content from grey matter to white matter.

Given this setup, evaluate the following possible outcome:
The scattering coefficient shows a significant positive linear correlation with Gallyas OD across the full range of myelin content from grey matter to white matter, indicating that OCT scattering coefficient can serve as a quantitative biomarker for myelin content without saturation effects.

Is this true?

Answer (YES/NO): YES